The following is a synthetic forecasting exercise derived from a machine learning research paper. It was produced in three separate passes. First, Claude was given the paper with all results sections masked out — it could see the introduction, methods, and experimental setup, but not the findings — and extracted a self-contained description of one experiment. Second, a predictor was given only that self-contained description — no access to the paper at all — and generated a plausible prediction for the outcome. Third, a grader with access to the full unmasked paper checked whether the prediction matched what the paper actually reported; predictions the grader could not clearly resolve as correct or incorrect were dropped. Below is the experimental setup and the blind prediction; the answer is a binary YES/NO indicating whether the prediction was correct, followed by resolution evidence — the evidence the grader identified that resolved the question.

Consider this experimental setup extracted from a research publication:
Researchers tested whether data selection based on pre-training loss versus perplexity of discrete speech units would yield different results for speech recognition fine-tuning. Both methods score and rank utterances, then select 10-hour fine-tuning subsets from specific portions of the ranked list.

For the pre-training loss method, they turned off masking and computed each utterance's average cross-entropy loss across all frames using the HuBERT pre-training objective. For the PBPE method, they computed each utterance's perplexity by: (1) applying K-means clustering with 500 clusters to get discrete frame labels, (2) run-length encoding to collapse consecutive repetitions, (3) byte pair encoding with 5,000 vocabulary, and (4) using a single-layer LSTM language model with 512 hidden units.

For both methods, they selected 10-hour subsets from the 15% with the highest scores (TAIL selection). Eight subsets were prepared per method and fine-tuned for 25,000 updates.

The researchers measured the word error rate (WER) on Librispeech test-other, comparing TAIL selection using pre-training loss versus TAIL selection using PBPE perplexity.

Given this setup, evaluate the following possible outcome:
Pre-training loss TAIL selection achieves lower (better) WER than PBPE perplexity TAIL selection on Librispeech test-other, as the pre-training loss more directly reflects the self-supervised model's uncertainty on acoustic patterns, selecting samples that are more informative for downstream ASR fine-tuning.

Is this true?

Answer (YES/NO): NO